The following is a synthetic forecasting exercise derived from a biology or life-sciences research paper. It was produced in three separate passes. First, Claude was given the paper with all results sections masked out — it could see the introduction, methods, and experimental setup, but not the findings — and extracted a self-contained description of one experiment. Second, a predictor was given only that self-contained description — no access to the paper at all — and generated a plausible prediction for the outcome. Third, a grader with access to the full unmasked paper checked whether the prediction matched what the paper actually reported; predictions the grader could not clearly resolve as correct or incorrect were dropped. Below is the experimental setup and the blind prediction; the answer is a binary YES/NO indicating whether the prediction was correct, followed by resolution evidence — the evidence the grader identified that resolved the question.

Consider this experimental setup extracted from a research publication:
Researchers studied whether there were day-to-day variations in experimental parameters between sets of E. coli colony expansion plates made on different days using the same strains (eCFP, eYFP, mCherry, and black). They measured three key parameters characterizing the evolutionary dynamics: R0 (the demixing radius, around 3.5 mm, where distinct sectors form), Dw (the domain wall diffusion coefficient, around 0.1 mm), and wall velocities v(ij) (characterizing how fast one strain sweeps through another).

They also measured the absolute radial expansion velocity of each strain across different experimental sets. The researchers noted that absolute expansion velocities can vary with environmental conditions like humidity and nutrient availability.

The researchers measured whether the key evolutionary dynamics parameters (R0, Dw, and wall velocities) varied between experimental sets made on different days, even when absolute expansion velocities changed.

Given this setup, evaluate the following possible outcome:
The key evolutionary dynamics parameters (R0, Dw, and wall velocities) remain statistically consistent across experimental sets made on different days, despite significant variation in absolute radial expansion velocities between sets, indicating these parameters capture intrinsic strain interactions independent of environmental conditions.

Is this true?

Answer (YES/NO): NO